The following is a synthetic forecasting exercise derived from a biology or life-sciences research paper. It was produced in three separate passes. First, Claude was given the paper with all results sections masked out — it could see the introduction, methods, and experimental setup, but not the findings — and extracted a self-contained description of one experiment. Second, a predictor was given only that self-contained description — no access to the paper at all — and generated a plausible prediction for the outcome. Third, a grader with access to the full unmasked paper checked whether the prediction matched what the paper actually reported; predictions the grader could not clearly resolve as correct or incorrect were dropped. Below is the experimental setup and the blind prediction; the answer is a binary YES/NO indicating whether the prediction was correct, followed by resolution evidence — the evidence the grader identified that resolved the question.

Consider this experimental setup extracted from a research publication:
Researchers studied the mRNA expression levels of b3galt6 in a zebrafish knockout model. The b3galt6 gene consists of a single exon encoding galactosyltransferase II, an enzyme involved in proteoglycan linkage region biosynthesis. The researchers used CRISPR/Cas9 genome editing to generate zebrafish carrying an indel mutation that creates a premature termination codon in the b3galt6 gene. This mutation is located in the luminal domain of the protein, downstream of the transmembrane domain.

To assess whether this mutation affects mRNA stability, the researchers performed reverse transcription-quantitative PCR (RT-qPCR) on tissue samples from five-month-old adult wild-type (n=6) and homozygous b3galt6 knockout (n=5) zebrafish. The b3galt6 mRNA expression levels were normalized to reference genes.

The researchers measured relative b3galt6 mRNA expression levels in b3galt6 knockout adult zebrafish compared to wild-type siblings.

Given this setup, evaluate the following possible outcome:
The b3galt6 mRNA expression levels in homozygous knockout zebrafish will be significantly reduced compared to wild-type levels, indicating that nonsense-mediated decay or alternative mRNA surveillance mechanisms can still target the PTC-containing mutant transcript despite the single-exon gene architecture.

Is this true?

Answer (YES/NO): YES